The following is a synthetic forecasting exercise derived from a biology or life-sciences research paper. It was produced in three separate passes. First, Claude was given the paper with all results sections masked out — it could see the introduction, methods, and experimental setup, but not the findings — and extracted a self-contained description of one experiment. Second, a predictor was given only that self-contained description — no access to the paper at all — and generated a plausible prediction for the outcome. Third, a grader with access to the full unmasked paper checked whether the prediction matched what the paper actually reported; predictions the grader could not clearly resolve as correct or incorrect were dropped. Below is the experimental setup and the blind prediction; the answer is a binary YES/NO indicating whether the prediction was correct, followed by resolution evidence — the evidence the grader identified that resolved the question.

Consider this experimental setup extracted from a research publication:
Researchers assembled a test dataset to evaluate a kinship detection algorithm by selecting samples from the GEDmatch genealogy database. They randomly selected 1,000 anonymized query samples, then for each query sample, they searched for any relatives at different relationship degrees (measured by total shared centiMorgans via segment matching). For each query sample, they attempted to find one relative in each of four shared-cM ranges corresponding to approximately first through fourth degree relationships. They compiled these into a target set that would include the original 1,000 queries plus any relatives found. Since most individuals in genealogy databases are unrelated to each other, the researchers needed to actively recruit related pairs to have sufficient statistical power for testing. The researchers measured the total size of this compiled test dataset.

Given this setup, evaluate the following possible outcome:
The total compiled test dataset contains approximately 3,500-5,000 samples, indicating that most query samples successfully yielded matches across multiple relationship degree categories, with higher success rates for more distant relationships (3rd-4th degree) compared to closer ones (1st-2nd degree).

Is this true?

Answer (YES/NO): NO